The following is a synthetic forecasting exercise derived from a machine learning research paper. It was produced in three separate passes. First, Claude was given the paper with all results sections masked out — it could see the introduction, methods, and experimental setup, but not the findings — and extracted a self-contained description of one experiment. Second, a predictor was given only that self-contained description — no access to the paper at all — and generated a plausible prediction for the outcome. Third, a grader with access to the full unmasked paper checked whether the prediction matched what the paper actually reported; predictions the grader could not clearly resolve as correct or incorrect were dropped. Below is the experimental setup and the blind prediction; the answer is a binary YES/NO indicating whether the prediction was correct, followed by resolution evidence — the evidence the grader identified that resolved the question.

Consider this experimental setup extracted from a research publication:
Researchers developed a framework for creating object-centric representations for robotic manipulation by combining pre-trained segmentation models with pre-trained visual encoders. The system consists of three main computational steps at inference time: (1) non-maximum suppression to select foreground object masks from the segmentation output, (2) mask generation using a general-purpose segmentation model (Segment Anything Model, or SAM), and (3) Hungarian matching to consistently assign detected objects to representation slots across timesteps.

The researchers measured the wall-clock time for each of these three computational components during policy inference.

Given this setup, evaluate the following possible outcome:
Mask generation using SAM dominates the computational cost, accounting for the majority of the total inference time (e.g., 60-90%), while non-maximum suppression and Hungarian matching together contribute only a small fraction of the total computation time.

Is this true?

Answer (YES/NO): YES